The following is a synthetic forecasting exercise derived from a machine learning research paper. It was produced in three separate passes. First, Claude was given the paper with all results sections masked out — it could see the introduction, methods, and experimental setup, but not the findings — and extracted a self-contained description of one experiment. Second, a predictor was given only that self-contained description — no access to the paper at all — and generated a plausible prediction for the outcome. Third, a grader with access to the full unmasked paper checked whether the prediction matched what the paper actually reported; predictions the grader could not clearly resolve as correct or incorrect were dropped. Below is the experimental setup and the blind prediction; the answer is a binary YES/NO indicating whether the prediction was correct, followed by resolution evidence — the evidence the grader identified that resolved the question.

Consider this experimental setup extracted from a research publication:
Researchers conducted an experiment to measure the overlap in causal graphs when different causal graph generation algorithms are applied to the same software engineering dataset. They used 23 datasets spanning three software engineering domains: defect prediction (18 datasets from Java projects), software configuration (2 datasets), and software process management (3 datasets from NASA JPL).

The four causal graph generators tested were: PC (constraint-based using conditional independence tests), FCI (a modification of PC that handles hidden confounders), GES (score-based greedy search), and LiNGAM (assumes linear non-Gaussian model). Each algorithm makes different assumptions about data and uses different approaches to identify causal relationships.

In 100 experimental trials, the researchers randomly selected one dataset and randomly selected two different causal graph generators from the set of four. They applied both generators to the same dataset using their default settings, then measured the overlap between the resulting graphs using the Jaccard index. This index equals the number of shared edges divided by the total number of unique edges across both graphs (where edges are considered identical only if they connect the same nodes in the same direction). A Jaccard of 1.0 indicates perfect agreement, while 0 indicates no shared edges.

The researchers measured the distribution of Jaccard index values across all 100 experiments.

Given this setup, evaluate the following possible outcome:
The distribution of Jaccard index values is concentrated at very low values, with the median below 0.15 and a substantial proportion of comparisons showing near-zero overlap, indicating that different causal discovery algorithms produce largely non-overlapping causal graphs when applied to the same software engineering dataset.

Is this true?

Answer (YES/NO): NO